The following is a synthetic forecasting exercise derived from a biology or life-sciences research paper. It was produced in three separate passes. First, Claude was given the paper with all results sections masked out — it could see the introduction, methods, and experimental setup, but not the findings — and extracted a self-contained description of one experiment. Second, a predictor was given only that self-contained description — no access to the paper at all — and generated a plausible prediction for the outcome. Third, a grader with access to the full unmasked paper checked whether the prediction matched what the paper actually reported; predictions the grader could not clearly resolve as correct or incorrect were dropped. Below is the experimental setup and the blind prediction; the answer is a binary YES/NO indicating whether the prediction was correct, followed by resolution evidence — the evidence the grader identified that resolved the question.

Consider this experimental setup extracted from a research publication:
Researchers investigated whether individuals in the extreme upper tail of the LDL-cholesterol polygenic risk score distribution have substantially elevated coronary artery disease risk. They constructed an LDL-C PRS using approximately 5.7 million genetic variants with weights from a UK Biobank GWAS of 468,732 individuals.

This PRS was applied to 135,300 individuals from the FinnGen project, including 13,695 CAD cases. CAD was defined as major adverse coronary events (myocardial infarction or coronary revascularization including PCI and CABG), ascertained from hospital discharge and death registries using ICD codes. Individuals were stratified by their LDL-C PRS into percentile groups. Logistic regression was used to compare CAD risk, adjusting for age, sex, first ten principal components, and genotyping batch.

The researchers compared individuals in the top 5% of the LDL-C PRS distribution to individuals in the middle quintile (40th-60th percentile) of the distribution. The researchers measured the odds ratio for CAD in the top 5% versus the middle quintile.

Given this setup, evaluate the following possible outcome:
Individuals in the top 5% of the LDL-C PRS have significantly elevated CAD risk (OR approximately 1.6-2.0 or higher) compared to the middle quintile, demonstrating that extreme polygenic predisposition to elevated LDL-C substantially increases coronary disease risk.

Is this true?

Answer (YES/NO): NO